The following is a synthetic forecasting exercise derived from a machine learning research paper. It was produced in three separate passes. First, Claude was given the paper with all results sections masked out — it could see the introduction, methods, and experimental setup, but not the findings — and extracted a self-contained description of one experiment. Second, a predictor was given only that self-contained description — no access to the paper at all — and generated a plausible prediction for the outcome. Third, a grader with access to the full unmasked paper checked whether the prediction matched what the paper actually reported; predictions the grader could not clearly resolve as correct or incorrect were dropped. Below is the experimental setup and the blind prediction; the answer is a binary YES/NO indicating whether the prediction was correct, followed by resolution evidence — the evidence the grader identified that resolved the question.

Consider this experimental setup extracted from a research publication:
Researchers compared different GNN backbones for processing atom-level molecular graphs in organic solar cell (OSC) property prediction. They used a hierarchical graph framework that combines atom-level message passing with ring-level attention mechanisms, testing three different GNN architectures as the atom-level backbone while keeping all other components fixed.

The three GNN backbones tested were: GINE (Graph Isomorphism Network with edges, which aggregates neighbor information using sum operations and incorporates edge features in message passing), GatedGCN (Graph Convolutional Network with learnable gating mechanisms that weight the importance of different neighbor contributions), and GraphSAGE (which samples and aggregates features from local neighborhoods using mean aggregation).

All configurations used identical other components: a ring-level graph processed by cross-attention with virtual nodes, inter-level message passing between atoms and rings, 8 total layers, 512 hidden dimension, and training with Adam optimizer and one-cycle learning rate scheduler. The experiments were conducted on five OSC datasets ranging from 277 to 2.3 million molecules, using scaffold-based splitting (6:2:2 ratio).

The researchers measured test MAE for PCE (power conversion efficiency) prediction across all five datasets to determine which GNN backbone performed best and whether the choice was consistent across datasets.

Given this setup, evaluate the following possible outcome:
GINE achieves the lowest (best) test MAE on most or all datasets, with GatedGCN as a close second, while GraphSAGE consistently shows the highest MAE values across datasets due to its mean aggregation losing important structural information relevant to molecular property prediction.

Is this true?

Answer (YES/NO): NO